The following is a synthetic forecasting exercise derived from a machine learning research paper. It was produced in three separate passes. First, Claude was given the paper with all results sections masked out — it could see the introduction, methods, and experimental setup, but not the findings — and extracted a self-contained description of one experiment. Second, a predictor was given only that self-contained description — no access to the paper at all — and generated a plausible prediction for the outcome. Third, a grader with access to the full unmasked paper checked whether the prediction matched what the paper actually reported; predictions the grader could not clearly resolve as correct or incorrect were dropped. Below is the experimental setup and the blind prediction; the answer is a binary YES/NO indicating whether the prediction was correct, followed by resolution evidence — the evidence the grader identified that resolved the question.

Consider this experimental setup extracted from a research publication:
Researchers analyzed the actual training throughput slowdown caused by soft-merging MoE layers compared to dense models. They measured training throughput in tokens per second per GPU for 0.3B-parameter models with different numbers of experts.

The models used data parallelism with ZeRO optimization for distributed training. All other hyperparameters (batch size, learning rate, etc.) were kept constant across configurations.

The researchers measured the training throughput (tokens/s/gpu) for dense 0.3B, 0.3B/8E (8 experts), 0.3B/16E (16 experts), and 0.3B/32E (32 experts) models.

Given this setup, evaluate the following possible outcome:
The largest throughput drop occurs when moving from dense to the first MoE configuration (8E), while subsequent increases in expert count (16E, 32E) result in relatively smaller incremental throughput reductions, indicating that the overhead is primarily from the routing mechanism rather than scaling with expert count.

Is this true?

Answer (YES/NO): NO